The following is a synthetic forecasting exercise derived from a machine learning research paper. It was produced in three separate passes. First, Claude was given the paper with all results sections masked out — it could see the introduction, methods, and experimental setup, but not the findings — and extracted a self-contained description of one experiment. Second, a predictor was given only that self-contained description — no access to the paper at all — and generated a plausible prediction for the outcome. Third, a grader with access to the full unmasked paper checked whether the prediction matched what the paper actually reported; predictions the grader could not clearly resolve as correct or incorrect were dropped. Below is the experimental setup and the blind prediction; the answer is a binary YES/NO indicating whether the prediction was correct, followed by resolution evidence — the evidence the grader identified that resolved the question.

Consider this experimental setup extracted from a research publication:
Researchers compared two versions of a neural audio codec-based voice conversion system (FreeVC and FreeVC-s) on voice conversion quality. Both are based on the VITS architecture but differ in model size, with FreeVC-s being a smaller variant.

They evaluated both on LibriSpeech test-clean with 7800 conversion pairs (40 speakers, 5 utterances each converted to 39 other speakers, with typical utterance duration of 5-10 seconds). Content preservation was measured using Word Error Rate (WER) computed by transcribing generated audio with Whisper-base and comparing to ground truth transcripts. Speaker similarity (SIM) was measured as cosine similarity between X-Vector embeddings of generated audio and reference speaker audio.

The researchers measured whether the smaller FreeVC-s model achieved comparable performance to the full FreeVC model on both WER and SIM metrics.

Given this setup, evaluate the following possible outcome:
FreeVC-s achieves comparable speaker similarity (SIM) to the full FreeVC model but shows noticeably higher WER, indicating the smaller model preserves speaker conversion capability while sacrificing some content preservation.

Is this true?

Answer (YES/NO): NO